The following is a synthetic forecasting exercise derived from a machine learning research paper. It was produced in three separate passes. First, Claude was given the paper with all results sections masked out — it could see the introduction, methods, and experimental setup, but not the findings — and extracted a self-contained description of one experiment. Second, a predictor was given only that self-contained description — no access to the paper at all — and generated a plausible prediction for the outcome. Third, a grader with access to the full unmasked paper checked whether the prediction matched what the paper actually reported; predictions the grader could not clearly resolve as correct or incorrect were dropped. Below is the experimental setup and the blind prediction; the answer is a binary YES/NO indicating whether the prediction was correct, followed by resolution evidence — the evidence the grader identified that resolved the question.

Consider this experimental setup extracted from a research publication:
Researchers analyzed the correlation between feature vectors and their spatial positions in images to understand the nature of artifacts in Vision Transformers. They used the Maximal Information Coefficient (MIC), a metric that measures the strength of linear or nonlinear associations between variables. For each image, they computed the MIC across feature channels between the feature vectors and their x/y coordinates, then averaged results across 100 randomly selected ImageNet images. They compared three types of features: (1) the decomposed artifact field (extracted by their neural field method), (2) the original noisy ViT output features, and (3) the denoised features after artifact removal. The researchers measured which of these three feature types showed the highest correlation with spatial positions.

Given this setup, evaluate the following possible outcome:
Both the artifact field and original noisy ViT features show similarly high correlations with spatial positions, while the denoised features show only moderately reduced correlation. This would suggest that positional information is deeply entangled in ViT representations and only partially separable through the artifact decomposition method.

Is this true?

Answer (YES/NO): NO